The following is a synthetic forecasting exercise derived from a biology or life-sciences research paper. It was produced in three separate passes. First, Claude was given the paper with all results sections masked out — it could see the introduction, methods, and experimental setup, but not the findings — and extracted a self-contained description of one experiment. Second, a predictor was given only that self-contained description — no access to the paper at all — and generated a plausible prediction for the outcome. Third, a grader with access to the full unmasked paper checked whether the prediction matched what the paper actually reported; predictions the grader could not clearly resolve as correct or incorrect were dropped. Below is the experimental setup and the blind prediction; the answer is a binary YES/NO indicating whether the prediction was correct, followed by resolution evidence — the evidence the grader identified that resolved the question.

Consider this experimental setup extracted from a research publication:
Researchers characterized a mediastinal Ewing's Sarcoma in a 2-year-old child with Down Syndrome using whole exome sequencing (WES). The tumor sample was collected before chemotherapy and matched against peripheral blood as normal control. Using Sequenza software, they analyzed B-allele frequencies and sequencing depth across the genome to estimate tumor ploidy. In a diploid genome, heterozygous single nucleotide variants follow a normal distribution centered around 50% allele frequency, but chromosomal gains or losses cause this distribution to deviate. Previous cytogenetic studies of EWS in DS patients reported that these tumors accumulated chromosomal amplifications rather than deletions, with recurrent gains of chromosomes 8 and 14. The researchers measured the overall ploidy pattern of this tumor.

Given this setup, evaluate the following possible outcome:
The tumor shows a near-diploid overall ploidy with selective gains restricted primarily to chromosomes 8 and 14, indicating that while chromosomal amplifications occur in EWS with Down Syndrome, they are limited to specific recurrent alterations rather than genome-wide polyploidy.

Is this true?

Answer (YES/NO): NO